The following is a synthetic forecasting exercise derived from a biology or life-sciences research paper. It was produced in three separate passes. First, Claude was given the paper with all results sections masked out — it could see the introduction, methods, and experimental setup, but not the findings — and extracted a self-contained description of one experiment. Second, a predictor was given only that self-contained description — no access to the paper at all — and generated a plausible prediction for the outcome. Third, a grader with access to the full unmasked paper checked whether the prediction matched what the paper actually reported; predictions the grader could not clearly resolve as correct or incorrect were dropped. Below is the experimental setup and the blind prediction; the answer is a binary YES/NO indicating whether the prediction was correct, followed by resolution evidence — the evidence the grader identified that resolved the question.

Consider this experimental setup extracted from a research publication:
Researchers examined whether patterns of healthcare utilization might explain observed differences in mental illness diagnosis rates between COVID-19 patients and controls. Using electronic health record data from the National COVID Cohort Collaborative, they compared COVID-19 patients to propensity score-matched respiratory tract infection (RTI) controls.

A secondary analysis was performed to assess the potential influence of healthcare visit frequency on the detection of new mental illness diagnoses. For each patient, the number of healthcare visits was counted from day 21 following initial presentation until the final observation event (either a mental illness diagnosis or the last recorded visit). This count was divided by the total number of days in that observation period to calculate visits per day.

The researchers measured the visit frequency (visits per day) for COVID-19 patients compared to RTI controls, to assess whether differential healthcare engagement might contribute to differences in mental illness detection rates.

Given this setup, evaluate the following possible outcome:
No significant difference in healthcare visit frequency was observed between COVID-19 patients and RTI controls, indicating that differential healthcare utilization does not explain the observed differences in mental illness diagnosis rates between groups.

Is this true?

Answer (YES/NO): NO